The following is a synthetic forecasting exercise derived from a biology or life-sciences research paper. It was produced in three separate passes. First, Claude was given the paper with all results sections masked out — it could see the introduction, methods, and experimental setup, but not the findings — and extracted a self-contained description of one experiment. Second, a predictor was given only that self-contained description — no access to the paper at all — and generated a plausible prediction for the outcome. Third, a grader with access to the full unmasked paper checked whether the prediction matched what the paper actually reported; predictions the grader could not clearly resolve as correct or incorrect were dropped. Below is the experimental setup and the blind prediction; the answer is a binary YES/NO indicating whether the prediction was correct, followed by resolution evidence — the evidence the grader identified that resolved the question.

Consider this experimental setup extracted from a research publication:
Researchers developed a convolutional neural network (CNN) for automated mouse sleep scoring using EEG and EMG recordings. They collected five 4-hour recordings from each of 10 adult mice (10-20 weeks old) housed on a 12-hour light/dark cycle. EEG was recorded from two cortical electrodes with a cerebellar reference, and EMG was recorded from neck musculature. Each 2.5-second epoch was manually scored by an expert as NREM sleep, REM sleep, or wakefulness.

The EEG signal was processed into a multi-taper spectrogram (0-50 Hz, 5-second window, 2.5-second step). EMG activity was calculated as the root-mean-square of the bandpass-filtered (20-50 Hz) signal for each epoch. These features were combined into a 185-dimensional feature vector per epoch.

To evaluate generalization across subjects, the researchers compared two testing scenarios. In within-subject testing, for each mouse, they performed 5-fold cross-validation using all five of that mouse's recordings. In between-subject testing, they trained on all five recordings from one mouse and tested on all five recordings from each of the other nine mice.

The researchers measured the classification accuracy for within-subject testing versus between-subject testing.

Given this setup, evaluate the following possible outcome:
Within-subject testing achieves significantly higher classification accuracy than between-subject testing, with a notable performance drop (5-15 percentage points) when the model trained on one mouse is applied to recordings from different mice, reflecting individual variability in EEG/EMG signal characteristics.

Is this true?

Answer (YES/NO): NO